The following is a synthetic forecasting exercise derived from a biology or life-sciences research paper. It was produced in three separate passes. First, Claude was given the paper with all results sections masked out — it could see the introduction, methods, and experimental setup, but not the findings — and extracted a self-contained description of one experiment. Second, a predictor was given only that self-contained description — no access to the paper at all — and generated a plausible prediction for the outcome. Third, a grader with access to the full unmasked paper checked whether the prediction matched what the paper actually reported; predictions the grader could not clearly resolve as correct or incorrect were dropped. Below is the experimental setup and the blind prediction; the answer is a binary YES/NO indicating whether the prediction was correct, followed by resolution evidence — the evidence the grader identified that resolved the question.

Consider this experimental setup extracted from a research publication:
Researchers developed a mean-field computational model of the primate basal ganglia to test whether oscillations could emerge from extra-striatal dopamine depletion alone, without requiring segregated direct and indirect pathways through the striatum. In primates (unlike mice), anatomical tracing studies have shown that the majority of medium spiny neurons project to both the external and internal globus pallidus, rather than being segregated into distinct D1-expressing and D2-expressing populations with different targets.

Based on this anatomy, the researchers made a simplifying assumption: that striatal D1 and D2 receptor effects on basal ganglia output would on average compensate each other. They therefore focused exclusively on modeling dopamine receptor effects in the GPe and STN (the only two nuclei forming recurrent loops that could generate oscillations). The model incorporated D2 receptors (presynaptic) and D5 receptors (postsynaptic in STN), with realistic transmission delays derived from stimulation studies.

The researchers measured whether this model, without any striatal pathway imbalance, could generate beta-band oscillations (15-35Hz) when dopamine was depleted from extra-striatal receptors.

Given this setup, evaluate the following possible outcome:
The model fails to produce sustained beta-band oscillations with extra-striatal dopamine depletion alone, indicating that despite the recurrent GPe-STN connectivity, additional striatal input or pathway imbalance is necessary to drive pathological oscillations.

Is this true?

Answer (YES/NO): NO